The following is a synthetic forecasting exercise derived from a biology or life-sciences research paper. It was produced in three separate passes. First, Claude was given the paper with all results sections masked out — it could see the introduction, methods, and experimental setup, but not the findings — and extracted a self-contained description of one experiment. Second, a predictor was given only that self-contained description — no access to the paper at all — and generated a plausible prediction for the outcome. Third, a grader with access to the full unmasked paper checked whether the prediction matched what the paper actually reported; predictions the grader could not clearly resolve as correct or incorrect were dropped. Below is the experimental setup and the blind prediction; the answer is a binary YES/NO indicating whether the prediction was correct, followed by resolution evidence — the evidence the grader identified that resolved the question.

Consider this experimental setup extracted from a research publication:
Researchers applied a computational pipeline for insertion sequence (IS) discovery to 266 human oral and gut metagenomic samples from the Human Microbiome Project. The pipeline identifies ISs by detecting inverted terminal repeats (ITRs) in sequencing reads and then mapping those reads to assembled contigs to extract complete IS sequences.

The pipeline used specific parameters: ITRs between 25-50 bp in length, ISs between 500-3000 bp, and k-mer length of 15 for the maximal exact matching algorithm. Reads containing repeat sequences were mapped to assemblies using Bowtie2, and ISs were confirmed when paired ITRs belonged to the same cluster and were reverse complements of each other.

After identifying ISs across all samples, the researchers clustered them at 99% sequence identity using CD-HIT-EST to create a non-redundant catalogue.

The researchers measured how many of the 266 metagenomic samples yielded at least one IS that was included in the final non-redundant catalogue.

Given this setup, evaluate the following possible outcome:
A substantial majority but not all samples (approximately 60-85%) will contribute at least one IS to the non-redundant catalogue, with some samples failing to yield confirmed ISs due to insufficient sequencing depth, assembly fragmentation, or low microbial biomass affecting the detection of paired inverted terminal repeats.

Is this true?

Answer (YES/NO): NO